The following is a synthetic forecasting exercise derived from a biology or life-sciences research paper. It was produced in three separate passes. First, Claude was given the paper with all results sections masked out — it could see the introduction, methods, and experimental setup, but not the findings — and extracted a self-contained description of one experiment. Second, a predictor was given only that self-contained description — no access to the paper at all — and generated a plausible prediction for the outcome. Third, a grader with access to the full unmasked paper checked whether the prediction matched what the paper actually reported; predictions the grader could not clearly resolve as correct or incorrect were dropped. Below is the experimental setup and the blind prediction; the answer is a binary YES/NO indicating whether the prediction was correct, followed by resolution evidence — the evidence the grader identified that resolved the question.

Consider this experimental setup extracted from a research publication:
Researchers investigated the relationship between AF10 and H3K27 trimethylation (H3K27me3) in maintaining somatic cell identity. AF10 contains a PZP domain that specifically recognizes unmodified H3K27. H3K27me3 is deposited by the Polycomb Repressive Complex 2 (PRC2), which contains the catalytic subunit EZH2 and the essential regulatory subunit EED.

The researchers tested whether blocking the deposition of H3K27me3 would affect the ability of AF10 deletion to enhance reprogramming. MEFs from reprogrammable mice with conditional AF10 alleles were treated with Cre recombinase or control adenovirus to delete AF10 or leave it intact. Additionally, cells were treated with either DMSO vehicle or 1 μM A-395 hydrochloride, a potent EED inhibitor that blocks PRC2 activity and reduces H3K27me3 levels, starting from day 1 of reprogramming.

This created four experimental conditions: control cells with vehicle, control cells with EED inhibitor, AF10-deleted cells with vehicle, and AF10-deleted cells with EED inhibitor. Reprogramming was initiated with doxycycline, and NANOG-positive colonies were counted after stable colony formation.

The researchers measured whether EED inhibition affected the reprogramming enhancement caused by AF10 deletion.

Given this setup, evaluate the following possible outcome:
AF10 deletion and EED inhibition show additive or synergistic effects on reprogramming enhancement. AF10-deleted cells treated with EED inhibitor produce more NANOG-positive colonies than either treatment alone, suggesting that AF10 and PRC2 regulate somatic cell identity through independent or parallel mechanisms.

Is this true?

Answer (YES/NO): NO